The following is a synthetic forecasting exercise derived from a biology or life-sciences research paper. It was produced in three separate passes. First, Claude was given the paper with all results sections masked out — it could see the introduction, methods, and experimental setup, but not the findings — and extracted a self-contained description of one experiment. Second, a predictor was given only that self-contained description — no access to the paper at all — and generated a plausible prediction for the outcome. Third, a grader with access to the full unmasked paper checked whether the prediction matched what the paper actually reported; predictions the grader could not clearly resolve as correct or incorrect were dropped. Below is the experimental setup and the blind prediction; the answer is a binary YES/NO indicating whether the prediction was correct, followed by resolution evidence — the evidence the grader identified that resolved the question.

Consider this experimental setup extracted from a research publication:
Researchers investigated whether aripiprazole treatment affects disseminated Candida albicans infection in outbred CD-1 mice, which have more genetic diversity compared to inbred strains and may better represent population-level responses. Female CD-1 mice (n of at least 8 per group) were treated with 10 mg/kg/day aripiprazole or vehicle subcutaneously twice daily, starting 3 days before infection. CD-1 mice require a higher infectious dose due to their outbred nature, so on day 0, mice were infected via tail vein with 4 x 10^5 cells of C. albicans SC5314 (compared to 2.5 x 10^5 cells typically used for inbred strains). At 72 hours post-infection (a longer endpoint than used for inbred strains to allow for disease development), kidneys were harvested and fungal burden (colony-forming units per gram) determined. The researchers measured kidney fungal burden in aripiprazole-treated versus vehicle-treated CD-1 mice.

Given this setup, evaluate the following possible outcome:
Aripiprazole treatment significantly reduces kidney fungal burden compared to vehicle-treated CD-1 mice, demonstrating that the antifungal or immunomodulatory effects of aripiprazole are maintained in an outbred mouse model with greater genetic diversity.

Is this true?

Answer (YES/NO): NO